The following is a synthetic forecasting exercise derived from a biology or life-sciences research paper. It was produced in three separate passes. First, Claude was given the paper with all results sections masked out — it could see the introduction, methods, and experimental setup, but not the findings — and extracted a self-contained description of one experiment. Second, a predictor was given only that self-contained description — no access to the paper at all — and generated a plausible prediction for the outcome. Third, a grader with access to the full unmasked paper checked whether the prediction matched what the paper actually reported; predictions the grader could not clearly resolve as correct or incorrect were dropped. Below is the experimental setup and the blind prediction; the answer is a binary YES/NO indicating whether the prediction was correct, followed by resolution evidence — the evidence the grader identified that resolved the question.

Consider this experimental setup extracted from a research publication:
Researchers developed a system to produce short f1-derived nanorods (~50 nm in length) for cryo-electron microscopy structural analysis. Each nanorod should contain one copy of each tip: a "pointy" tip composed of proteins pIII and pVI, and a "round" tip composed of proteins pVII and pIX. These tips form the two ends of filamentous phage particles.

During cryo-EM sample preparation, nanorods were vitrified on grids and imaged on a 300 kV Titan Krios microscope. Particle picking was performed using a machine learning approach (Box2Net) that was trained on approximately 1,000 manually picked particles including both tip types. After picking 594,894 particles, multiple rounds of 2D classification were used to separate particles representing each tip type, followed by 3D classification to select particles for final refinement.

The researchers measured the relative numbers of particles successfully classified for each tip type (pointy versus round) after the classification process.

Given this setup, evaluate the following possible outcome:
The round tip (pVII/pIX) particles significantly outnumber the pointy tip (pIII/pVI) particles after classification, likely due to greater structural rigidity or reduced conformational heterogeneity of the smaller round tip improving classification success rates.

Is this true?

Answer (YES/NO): YES